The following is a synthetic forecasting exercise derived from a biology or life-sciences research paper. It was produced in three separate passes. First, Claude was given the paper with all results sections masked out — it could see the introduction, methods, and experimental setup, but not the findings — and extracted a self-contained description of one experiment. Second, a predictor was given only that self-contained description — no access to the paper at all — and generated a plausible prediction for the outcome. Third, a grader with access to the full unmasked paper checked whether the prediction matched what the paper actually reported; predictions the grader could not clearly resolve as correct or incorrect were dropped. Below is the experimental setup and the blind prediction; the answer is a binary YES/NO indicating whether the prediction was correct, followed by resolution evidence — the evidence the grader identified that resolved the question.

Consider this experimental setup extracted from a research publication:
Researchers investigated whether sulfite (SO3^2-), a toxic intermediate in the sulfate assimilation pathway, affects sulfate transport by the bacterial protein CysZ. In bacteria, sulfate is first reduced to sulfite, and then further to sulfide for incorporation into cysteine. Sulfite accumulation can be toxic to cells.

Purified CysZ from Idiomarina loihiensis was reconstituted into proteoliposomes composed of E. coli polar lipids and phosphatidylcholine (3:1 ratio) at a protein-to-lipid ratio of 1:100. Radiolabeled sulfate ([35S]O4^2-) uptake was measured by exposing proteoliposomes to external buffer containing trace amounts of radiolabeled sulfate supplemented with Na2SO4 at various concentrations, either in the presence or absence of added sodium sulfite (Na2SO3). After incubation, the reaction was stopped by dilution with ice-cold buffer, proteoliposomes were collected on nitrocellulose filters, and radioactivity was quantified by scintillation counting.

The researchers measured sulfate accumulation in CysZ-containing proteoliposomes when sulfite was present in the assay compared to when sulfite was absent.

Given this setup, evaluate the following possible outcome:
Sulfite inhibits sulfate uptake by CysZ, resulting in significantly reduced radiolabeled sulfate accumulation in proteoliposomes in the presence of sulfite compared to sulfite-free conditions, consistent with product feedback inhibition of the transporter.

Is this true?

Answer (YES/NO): YES